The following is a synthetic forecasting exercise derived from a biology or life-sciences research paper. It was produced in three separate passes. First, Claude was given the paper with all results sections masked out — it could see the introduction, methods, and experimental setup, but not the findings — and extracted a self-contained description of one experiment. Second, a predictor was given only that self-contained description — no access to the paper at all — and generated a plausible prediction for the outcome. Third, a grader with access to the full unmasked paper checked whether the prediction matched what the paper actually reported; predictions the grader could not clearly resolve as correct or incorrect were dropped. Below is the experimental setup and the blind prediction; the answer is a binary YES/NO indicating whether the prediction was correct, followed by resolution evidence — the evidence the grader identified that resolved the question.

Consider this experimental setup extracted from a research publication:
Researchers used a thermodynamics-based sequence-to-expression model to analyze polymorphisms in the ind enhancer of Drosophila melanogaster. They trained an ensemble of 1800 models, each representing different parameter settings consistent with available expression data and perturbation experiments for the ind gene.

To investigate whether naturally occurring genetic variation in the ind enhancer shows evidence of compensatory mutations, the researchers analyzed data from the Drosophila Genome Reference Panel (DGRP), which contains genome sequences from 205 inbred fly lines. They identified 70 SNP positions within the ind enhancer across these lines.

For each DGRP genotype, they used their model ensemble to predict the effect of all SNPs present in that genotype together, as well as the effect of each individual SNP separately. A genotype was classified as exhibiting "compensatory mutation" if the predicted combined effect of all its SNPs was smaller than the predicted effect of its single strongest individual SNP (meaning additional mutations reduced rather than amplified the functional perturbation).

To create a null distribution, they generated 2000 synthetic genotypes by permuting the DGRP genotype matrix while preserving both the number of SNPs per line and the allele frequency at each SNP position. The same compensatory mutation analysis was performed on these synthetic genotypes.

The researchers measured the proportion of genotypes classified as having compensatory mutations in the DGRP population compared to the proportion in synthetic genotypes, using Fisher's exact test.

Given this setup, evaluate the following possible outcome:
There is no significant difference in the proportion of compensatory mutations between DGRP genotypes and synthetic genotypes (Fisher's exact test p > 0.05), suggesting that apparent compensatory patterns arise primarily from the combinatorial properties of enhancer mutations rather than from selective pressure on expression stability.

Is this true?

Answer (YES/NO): NO